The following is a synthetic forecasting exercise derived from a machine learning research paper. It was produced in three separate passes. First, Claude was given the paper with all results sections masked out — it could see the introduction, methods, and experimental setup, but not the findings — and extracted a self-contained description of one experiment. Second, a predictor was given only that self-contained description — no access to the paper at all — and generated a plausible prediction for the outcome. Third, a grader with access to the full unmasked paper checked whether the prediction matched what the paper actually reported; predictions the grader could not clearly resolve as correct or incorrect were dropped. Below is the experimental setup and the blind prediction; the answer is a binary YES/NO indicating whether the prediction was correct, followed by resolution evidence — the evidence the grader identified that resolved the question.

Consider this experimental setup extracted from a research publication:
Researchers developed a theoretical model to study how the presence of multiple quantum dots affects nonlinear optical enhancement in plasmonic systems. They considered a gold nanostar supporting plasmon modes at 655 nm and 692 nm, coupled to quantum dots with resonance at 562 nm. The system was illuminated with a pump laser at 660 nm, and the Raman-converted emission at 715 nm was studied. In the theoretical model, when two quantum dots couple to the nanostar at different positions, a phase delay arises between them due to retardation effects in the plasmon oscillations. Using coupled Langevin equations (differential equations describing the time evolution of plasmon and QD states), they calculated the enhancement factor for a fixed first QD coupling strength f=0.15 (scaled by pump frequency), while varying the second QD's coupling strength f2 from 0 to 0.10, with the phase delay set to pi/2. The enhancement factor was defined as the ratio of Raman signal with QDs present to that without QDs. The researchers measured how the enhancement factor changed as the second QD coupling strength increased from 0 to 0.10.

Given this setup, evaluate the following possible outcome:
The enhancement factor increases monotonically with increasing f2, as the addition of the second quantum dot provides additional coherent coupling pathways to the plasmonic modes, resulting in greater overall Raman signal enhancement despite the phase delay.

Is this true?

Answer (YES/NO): NO